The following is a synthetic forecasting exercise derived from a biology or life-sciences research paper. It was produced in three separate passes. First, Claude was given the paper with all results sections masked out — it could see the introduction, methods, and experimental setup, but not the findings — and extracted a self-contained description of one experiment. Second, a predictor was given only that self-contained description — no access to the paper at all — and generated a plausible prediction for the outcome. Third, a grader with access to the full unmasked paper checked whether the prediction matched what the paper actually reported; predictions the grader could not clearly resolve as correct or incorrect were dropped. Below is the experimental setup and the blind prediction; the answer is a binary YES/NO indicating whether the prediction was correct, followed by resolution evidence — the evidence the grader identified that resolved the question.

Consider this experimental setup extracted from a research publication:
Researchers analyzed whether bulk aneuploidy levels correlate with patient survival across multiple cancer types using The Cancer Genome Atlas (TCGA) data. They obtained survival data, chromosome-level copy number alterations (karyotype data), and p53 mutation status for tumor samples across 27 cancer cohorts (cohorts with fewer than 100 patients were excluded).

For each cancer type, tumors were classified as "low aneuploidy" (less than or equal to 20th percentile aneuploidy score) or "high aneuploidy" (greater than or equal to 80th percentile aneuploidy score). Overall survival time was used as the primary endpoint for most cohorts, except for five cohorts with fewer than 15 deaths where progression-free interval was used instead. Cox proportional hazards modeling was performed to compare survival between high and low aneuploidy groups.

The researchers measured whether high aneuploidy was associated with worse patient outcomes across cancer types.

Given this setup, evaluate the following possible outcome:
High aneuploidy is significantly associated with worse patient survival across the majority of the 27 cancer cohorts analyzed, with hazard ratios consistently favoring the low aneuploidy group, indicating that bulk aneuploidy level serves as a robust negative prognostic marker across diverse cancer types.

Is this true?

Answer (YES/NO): NO